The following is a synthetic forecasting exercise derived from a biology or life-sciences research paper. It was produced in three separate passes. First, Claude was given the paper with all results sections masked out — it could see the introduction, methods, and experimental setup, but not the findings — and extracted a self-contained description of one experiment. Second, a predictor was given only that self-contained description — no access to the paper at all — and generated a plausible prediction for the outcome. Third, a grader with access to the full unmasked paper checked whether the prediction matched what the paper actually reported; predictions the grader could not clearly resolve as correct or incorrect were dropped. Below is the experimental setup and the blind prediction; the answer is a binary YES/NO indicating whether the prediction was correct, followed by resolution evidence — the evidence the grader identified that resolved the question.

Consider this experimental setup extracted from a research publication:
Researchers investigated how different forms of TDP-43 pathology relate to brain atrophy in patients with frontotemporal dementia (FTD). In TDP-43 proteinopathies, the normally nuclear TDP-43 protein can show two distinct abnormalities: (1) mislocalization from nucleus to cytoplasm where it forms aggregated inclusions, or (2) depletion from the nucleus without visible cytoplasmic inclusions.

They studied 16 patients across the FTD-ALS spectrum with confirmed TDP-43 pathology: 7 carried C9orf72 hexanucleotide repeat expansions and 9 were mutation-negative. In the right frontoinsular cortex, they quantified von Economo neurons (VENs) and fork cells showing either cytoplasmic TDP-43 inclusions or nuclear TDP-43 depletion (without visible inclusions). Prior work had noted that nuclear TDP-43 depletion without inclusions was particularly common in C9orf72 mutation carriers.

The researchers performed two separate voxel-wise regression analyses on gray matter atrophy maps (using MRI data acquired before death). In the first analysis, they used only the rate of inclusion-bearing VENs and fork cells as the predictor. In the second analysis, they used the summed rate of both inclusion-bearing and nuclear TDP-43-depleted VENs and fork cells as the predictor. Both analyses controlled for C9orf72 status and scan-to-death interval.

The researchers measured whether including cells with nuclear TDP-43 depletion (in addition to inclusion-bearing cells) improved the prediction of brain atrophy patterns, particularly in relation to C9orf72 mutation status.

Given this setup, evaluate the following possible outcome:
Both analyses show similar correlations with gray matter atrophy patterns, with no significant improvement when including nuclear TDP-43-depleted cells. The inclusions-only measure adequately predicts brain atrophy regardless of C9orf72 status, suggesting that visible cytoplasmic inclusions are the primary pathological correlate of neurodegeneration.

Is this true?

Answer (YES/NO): NO